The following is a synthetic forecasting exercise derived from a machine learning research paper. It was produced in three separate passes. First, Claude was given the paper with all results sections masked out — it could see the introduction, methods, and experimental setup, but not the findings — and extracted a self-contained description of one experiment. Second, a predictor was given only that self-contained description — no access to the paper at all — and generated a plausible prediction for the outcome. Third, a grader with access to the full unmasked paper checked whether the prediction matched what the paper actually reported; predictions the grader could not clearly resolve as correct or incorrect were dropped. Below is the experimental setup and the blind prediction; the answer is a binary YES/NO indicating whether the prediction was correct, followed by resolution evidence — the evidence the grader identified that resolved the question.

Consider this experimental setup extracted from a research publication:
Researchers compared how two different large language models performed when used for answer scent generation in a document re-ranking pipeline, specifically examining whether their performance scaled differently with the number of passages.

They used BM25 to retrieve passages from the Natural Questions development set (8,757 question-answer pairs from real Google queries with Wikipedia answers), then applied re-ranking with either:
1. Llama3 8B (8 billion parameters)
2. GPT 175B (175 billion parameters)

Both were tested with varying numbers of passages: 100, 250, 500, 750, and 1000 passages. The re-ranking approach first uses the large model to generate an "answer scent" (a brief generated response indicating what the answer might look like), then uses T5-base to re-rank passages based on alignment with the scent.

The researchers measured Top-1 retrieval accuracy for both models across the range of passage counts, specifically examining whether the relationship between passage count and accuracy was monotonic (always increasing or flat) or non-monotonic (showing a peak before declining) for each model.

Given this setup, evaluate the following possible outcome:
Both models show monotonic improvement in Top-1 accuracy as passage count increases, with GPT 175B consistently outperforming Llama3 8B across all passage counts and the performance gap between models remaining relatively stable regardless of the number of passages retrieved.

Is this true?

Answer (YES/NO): NO